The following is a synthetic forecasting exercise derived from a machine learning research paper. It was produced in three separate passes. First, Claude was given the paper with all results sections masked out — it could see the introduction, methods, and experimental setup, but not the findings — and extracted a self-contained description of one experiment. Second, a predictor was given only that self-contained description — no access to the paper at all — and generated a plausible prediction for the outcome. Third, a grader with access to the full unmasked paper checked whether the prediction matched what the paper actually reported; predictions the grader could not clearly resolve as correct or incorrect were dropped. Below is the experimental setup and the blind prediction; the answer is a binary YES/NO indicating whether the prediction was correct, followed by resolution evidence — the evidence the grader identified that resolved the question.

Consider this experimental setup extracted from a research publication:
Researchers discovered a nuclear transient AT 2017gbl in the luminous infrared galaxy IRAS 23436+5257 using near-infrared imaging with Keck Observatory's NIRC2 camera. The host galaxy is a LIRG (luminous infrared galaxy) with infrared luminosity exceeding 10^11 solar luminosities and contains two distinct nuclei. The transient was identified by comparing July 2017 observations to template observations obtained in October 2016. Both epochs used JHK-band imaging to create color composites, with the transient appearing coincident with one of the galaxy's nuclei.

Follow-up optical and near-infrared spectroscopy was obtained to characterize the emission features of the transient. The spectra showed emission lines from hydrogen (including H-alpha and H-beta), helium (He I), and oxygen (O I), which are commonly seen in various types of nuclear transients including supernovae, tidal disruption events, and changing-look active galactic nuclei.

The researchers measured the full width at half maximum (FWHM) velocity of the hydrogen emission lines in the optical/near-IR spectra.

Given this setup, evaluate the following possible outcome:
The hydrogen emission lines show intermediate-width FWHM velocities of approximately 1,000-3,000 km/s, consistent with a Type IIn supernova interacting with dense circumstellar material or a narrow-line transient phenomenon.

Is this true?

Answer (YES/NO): YES